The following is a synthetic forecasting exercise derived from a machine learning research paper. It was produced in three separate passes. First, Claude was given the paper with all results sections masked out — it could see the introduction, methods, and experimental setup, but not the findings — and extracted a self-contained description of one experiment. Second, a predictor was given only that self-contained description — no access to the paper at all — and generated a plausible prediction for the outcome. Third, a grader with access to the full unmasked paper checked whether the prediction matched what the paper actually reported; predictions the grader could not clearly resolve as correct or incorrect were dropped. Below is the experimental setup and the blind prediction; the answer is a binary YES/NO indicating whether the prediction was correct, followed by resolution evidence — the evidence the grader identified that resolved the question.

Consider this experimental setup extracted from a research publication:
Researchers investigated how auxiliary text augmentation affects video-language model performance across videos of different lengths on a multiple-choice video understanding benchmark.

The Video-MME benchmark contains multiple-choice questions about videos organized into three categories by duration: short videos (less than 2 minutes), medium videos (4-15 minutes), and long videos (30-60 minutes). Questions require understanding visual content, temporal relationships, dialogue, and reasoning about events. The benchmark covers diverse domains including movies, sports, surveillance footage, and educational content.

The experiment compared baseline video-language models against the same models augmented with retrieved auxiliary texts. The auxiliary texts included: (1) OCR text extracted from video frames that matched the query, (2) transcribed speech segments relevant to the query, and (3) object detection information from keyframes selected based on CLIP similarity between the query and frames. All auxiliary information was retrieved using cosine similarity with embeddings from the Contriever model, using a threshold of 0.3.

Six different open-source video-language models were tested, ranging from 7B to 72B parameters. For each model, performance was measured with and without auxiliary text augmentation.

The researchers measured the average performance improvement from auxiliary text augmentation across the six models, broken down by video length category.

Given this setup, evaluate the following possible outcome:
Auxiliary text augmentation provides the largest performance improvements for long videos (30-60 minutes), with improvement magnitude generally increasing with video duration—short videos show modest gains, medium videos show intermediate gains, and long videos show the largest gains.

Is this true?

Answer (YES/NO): YES